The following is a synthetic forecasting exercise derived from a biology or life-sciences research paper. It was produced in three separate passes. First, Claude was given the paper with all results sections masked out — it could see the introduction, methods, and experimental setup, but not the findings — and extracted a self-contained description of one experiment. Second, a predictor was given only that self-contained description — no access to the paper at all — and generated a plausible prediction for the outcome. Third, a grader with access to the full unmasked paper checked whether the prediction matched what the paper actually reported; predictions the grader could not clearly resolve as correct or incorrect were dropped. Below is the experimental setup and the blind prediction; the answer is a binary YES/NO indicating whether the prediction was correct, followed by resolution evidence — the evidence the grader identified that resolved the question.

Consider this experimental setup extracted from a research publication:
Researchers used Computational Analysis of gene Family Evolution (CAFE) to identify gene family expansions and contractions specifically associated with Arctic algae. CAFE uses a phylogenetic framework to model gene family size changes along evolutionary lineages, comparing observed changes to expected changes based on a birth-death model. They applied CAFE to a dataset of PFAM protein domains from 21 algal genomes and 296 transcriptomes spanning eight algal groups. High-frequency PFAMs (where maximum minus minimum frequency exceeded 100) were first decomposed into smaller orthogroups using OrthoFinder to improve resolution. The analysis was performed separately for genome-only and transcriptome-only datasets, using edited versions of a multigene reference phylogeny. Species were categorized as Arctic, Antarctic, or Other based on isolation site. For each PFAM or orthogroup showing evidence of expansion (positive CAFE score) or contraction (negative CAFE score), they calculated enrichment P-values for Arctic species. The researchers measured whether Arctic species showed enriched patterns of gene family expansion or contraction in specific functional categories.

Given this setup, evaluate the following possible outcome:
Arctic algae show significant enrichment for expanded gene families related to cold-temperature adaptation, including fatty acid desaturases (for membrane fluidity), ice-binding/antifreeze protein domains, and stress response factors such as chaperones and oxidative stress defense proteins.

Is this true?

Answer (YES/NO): NO